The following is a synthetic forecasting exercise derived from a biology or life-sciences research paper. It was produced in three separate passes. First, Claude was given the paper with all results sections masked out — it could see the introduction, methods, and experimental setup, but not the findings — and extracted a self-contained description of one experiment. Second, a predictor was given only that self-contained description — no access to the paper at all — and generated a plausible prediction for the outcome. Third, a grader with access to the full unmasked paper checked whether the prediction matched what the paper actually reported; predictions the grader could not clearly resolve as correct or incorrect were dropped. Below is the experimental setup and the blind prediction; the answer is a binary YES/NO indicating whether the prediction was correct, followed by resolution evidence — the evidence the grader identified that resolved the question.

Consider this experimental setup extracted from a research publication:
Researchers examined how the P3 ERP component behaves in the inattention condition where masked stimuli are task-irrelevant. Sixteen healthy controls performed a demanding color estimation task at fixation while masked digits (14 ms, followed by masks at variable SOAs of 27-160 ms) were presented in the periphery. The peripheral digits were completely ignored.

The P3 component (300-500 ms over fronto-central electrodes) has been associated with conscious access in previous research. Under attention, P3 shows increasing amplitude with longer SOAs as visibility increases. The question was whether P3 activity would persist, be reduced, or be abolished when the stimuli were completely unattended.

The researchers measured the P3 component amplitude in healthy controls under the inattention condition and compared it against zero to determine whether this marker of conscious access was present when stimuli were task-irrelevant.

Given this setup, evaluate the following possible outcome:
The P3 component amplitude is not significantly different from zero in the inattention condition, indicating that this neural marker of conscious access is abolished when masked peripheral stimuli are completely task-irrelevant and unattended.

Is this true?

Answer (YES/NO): YES